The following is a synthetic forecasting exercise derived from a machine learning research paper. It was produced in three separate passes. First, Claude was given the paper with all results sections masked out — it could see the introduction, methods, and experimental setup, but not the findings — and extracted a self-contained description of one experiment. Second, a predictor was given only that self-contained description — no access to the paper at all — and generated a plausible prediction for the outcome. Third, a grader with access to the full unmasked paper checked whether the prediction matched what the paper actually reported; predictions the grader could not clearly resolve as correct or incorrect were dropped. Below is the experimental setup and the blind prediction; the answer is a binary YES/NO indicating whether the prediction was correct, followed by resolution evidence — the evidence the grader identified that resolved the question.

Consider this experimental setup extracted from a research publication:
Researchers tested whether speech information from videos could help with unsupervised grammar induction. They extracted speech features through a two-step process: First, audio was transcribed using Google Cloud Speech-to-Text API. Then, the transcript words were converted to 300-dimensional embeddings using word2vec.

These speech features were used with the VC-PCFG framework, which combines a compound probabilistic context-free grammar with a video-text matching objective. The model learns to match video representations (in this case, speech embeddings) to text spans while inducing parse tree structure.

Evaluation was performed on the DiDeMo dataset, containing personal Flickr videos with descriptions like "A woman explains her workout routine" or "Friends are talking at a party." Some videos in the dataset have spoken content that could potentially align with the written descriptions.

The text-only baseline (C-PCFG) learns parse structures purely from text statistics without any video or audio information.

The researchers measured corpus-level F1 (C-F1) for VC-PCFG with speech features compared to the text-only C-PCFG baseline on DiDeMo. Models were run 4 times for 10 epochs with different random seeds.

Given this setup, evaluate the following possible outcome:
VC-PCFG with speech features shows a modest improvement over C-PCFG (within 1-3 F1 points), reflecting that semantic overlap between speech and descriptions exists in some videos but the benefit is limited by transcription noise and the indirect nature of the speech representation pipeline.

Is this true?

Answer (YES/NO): YES